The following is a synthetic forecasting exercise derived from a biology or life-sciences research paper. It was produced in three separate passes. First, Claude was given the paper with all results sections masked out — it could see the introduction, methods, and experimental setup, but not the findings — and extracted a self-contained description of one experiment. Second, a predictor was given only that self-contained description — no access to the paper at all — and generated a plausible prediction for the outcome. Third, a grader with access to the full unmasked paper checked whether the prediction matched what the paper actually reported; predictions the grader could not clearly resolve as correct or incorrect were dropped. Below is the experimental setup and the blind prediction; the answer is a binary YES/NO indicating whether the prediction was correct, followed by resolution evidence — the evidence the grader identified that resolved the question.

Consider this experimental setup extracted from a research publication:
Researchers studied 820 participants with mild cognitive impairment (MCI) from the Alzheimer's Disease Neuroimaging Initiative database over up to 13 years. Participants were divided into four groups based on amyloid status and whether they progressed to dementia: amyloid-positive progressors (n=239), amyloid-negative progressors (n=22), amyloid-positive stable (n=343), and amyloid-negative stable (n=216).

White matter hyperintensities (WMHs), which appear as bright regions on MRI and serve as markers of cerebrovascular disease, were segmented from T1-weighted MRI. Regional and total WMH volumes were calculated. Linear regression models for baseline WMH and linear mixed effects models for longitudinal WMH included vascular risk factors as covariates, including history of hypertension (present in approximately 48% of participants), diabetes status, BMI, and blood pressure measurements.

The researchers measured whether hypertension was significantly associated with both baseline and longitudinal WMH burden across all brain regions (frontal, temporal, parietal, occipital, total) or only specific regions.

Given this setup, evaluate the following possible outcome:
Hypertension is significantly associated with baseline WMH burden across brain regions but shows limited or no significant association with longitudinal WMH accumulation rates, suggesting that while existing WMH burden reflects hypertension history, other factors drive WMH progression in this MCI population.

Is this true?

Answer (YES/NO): NO